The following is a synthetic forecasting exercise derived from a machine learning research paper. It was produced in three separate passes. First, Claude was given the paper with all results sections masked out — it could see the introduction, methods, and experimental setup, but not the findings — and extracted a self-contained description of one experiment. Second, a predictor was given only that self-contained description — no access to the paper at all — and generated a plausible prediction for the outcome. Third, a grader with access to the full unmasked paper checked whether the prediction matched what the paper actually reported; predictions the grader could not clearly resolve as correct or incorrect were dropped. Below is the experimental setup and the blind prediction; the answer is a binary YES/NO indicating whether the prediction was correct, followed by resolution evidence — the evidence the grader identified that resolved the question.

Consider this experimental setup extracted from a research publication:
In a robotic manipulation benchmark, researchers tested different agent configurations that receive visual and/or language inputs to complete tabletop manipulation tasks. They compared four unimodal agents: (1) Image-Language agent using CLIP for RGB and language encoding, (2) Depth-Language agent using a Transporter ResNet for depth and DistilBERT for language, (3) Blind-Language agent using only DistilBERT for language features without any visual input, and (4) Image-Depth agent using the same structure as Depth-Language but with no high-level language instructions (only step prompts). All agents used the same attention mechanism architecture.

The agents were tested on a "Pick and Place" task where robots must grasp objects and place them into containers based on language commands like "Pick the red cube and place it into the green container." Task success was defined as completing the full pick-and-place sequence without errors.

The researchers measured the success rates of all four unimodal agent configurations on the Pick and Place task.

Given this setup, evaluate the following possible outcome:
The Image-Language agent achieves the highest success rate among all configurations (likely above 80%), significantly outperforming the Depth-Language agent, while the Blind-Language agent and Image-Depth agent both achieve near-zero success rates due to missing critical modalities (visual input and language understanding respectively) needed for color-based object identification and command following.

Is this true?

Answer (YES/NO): NO